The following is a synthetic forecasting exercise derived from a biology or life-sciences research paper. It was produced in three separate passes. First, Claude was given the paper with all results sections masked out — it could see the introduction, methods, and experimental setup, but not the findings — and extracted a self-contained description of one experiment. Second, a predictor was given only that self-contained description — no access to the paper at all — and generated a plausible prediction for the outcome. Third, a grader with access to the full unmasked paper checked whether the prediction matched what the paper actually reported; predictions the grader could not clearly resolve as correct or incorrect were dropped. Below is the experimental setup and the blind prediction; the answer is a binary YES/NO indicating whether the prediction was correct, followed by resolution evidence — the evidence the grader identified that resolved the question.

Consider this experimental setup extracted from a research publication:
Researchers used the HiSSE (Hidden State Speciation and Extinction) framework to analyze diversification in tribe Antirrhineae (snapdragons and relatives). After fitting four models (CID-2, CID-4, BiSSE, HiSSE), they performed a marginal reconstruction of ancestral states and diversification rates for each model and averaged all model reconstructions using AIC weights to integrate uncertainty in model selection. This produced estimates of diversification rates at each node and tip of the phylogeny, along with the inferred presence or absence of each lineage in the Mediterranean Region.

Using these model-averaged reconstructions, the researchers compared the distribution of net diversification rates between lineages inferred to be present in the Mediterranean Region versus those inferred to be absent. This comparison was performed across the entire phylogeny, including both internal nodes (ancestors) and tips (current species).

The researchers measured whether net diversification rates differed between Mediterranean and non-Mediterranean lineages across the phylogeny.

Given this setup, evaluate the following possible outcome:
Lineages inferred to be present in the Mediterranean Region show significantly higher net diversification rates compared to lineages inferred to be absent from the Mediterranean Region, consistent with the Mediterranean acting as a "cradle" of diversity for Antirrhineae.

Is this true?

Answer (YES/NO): NO